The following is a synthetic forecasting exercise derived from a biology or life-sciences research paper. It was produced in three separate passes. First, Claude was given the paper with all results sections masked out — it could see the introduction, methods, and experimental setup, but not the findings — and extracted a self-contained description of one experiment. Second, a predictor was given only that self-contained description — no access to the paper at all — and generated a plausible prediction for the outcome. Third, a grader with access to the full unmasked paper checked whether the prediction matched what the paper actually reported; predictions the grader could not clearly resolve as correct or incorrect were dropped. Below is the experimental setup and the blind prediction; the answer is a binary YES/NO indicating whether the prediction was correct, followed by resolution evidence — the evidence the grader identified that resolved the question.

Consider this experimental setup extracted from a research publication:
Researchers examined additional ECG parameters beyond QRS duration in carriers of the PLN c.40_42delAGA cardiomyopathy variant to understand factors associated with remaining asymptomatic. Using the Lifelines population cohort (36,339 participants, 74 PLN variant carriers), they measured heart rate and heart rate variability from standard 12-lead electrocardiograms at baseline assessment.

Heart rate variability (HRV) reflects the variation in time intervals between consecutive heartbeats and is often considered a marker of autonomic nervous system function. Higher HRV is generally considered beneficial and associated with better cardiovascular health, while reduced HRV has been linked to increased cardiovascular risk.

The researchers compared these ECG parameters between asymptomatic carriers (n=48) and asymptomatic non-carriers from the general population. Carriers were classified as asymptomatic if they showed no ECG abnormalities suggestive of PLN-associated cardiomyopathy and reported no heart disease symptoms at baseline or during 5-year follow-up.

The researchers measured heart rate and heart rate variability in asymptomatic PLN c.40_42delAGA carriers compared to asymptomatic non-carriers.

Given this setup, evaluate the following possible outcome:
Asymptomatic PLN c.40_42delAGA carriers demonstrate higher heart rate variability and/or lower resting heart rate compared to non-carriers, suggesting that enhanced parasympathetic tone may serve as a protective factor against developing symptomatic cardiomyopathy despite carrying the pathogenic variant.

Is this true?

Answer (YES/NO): NO